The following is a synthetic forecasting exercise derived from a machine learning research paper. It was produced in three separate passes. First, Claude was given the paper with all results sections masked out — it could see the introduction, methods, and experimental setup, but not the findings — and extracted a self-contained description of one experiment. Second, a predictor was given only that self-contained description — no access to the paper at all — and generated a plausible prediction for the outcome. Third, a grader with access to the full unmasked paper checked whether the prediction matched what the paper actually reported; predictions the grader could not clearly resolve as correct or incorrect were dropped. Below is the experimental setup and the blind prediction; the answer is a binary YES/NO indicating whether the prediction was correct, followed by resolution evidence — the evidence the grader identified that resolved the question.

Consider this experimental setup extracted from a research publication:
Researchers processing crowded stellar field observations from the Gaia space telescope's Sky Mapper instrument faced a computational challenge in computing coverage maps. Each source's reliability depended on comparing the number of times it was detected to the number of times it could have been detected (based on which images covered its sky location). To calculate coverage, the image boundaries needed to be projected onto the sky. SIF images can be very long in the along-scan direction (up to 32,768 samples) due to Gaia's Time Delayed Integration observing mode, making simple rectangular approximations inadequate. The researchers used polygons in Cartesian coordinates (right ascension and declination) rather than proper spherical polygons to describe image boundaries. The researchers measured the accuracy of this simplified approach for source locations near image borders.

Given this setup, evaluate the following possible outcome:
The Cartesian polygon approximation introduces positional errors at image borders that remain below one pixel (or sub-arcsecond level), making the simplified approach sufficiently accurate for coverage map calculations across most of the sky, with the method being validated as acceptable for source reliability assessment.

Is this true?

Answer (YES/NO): NO